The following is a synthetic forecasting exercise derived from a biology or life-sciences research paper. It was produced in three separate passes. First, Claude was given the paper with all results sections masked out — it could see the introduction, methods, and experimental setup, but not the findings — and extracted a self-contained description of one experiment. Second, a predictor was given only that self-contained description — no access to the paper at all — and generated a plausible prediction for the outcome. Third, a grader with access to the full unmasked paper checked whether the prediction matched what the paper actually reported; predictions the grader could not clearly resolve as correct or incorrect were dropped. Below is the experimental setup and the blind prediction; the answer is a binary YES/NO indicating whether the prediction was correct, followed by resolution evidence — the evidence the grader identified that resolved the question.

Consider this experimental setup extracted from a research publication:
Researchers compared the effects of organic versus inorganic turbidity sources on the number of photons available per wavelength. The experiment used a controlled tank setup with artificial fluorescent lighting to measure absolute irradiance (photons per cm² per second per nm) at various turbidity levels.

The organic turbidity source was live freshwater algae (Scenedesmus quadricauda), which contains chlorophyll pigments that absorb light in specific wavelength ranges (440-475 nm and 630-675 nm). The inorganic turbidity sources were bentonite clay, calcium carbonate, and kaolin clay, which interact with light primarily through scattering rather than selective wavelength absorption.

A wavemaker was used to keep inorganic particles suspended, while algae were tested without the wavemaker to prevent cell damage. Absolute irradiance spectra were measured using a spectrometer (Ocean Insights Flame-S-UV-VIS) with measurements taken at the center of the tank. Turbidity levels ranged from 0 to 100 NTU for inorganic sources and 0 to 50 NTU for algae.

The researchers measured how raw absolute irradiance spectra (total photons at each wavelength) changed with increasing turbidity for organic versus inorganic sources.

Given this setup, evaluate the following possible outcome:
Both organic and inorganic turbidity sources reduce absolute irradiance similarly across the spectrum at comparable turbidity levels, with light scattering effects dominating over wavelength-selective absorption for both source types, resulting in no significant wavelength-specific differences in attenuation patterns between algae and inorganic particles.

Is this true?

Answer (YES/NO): NO